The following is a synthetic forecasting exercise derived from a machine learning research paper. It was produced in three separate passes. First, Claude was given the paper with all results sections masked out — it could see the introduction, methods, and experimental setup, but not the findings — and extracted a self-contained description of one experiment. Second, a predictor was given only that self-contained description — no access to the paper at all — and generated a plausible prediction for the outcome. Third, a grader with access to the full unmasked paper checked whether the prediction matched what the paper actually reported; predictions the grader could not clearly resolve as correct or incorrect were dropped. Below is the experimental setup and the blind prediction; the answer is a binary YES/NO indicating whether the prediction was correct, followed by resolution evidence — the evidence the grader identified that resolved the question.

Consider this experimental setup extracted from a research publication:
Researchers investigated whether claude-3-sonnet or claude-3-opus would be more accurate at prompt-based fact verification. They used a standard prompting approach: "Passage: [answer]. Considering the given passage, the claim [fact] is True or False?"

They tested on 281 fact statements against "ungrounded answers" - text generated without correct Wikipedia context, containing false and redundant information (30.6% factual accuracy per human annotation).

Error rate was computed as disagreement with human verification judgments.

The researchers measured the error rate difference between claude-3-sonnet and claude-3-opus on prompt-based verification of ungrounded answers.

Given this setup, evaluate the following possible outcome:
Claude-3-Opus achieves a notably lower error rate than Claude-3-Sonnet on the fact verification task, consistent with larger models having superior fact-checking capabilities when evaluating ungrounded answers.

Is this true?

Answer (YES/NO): NO